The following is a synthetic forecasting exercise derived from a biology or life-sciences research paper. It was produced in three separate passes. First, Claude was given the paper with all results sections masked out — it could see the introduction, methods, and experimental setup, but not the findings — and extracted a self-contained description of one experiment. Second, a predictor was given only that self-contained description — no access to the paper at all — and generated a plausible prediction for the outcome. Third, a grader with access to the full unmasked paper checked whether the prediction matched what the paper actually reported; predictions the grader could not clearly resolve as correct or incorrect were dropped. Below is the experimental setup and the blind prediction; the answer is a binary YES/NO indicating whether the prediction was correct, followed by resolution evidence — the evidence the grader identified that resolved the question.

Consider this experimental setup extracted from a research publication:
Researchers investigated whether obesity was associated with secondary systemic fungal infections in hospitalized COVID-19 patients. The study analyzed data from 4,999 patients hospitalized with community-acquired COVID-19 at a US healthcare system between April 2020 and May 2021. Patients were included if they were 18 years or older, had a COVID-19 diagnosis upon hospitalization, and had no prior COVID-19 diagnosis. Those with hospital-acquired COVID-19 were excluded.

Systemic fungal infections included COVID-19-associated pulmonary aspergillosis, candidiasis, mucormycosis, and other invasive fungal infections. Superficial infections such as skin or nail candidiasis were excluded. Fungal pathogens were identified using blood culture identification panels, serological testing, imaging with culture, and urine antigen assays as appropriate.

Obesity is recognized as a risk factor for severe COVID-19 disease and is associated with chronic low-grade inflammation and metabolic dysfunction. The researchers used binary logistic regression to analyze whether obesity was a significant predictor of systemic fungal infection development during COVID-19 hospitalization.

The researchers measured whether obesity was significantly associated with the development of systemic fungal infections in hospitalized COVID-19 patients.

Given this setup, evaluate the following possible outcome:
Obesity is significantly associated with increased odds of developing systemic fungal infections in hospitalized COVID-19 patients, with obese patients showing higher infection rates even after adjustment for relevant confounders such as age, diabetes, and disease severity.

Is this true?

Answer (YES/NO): NO